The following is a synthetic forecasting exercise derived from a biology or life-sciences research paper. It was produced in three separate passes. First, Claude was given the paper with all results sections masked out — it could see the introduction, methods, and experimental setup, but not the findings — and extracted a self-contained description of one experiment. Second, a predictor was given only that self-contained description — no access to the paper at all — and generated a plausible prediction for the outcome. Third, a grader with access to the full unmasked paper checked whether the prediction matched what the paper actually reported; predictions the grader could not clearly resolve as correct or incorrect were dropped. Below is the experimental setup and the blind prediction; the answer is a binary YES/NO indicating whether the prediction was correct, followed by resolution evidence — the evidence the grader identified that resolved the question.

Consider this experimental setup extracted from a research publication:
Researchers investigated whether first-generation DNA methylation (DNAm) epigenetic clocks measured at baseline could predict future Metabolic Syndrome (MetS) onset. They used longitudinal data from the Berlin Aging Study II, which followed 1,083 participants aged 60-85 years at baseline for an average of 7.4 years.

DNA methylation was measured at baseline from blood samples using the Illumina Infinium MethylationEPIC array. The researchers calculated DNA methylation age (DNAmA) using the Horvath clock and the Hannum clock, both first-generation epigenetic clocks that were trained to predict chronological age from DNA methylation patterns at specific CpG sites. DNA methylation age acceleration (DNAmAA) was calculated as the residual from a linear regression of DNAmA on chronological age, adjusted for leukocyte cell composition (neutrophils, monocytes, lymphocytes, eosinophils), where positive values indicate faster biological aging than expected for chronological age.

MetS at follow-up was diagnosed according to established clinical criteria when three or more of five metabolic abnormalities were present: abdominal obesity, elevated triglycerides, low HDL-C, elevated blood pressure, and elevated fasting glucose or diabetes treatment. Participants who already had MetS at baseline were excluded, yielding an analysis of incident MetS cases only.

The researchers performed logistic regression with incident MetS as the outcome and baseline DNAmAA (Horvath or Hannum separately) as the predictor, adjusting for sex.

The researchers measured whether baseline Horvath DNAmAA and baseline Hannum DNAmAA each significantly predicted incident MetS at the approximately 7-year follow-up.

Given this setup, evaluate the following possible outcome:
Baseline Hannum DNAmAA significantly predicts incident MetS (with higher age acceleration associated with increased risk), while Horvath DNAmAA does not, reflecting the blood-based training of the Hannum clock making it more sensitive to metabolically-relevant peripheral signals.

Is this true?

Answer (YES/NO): NO